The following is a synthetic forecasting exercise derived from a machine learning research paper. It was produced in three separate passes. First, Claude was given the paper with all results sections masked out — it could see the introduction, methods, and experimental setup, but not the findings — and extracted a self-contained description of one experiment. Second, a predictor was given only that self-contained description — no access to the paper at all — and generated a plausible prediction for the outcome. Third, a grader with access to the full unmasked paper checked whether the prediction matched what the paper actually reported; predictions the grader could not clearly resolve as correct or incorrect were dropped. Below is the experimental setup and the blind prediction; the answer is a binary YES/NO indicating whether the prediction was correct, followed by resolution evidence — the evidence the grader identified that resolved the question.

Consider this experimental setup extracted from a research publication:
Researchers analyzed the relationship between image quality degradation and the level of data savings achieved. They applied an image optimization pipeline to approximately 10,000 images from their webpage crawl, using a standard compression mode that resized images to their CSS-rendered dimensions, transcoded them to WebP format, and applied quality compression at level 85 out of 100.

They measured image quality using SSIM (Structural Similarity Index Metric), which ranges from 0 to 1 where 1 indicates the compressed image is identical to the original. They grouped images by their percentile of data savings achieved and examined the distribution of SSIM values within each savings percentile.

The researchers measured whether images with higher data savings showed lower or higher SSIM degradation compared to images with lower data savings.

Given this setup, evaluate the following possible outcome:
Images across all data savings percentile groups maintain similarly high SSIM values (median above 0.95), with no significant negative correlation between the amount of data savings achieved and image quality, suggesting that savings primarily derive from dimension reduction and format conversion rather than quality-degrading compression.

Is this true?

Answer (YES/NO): YES